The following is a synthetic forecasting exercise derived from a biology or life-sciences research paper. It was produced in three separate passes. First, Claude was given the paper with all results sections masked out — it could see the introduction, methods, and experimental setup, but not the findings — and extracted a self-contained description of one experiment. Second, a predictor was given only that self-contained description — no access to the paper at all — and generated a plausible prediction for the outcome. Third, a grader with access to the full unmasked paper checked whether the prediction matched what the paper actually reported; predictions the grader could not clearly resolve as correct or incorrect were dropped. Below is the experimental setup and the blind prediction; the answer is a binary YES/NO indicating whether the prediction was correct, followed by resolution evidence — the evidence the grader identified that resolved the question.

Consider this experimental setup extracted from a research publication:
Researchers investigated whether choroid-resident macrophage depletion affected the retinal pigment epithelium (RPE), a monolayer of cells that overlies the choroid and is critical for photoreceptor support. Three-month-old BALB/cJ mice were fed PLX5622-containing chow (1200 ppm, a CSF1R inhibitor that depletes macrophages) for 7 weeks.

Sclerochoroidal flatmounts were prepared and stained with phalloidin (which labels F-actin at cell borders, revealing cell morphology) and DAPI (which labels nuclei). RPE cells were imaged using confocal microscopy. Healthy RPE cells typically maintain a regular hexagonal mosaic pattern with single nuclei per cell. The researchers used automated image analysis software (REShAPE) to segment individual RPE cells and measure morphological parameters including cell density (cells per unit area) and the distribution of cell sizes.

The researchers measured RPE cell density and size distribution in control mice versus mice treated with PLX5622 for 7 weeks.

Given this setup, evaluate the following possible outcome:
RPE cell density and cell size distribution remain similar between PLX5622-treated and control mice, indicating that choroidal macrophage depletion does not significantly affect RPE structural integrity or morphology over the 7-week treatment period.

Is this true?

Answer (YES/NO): NO